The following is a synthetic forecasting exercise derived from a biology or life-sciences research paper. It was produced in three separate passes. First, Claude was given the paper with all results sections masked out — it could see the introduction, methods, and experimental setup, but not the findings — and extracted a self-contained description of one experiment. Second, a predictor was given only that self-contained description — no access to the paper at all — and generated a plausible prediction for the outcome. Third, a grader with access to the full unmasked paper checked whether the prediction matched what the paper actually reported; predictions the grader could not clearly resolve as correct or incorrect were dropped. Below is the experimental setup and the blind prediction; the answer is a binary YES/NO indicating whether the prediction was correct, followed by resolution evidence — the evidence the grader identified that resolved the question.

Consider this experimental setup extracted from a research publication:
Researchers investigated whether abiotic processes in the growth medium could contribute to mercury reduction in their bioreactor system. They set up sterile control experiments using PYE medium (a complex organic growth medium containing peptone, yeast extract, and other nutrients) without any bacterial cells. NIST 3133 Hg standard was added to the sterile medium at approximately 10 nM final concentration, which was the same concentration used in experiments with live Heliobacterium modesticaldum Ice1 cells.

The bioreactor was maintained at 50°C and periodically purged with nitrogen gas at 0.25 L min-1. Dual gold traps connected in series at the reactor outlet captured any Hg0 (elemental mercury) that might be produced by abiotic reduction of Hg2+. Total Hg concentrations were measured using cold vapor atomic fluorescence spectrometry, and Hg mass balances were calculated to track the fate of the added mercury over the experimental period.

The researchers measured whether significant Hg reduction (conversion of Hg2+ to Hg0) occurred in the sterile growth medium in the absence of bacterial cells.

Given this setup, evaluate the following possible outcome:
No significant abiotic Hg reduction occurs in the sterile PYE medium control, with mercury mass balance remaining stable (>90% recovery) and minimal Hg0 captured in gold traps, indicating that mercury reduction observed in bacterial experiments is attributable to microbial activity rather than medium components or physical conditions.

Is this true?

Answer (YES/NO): YES